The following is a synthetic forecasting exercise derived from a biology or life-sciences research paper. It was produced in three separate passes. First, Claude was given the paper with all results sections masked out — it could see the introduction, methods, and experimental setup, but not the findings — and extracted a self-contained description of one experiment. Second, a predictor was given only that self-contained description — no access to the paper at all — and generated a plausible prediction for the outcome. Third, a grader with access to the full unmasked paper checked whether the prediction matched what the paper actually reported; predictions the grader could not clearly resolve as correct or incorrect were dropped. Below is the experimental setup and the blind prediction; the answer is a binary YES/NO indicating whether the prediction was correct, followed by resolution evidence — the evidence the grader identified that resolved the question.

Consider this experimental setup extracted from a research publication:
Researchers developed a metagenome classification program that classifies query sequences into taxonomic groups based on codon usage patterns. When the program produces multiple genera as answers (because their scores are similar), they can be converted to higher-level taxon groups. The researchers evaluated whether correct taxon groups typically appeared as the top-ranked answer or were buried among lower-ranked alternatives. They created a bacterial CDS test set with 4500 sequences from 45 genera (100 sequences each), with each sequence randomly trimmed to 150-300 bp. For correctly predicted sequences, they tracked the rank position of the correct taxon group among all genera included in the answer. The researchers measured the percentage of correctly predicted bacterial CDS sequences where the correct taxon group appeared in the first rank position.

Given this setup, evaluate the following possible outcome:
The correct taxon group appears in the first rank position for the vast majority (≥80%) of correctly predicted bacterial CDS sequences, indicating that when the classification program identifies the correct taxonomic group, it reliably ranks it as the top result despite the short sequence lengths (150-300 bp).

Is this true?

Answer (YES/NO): YES